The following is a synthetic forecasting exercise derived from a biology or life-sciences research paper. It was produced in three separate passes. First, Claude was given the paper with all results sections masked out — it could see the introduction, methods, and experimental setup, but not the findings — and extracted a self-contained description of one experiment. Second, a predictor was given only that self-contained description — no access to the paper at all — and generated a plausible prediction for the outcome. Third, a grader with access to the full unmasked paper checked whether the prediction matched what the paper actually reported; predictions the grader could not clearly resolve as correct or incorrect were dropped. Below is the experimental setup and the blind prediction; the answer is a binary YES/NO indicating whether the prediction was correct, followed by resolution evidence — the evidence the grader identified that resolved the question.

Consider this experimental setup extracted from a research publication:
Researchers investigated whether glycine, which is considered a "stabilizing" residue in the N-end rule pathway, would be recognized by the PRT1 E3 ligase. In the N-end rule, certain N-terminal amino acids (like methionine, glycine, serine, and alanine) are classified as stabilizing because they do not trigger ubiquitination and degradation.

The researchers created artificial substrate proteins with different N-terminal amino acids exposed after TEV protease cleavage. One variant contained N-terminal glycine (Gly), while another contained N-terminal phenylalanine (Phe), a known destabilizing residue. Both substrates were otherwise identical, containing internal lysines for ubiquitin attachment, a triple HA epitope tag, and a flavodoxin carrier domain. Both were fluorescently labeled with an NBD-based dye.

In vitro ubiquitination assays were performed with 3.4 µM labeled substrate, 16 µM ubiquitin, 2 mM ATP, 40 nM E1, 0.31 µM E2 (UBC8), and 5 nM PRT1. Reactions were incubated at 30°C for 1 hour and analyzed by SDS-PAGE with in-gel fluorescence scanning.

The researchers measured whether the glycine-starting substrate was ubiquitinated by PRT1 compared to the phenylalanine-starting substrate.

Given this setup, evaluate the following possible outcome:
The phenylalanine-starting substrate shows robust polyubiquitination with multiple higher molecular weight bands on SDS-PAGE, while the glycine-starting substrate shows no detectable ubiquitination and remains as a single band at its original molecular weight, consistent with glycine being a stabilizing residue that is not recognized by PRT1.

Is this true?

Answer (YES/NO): NO